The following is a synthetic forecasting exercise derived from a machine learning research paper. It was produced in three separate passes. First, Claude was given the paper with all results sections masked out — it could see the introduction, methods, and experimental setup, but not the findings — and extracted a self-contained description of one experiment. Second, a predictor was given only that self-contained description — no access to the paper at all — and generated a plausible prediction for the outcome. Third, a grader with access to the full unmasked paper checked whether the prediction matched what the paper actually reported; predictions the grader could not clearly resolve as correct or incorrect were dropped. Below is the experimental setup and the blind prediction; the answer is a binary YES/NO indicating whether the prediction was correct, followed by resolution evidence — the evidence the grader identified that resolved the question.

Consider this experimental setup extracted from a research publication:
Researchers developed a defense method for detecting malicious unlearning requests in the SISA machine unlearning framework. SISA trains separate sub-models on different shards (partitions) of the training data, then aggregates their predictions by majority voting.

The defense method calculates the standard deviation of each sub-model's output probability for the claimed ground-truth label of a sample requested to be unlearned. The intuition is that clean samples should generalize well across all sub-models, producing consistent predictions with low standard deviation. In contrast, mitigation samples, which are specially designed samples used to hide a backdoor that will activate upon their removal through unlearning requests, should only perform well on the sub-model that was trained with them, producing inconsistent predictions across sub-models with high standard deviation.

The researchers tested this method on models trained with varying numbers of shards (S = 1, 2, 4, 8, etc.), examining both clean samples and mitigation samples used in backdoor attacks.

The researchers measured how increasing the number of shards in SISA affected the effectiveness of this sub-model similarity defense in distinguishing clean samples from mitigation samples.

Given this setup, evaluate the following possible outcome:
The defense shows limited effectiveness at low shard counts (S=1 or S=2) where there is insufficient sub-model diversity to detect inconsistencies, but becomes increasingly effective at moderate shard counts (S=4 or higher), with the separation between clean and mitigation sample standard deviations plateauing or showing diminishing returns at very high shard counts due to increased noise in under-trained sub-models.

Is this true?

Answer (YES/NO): NO